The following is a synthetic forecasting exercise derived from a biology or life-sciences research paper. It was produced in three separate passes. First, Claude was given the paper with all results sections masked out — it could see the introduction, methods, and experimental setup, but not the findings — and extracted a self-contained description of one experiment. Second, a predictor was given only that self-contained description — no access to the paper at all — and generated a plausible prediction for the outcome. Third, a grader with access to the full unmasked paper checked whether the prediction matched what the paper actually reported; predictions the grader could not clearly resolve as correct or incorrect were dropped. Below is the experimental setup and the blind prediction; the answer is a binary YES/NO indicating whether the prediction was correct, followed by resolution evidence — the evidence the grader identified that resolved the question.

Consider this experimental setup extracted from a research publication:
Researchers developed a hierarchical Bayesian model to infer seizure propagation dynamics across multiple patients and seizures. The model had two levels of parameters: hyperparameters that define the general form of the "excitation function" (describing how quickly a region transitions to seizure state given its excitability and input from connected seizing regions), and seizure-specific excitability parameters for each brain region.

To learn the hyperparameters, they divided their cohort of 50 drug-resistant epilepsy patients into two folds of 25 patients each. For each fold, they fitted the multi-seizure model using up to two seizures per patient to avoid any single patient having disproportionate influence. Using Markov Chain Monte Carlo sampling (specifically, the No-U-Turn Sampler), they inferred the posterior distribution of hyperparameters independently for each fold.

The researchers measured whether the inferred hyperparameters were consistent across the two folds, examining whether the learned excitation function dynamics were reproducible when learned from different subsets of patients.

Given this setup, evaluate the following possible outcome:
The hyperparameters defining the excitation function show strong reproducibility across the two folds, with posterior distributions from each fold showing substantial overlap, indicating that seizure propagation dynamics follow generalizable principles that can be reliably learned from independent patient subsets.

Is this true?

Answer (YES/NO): NO